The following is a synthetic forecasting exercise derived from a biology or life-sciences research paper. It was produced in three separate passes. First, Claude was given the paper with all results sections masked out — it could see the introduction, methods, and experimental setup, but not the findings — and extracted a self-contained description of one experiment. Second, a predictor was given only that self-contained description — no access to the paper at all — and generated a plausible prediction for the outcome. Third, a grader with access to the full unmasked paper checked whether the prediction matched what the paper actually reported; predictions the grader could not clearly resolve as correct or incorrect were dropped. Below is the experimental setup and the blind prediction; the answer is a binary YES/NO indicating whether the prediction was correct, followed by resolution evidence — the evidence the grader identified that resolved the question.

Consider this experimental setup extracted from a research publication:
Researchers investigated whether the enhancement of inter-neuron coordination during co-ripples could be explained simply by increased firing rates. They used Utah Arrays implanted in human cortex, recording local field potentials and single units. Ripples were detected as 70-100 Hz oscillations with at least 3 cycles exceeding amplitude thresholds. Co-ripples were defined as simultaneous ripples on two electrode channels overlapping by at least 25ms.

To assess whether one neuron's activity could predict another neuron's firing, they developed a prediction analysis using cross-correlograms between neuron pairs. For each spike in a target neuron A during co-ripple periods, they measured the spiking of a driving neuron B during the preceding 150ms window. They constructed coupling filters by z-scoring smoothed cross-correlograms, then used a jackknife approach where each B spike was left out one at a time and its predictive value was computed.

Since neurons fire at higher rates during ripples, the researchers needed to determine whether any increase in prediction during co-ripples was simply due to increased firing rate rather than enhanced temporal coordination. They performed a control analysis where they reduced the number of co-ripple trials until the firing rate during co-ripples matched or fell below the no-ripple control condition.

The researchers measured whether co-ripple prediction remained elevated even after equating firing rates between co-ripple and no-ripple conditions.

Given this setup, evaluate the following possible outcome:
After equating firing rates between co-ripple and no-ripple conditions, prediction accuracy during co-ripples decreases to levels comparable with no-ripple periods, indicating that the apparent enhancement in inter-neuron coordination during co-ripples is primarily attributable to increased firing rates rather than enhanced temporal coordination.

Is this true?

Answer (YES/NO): NO